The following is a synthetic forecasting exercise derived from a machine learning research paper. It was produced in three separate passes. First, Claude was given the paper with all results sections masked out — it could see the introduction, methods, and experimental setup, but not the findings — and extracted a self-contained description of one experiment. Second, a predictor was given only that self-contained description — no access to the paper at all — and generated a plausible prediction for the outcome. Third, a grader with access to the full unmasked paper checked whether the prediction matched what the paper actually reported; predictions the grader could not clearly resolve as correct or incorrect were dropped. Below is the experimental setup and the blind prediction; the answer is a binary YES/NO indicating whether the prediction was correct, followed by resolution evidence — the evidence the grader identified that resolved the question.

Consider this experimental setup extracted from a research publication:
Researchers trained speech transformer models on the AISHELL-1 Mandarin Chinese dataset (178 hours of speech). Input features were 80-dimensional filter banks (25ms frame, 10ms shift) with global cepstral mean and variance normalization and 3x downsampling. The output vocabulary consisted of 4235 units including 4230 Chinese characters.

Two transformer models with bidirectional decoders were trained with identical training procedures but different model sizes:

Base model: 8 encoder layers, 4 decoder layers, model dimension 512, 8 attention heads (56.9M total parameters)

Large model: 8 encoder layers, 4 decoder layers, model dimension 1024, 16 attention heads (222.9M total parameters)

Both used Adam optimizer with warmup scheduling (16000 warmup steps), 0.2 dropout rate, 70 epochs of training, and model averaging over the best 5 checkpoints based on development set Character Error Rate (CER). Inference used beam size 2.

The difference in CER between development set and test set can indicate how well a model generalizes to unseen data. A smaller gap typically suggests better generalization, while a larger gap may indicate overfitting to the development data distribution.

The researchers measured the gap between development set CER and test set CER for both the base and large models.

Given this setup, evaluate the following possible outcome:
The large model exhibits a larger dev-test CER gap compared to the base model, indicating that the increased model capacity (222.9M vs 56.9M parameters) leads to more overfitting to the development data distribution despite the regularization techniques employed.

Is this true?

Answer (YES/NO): NO